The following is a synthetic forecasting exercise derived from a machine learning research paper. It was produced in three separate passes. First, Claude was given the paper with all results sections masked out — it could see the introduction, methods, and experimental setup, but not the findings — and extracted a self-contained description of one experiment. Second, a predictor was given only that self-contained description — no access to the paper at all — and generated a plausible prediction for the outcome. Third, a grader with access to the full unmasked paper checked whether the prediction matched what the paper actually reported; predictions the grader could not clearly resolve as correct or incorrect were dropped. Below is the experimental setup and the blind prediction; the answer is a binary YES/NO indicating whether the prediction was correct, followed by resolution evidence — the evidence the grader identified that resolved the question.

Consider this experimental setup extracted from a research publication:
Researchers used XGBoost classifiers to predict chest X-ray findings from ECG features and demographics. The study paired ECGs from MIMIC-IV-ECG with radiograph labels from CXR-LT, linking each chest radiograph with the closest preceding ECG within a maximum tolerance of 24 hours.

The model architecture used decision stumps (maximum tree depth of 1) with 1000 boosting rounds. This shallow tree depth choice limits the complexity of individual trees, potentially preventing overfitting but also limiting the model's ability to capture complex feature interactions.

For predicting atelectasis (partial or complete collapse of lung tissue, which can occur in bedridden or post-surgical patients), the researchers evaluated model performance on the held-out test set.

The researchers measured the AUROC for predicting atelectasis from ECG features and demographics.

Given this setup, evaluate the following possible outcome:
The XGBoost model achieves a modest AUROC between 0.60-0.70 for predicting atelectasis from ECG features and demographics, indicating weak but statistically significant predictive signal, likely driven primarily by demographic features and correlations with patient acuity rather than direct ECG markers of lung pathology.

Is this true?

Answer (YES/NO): YES